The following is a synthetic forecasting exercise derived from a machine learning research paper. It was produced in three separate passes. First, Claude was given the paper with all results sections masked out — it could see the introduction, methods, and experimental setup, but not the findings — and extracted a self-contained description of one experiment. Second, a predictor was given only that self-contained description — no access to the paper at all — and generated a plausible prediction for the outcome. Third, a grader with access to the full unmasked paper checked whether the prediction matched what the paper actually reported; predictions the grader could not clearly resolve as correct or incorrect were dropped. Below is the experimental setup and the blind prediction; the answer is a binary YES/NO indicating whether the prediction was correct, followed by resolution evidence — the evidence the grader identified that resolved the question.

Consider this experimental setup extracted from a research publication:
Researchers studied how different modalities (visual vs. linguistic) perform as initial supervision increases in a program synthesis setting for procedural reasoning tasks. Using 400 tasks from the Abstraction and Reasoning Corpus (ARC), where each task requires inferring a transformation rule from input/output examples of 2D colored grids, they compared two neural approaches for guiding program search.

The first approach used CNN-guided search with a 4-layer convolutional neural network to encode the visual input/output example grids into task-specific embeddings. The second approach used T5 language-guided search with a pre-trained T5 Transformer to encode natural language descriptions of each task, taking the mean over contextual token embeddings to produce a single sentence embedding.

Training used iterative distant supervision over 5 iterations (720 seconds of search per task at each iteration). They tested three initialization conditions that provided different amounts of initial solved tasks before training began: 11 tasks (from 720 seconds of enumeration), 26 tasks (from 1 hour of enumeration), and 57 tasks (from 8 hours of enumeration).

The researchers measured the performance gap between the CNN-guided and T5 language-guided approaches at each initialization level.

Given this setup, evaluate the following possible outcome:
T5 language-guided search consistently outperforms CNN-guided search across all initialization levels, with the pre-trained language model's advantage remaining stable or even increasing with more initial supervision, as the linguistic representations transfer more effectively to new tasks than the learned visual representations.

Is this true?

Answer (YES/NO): NO